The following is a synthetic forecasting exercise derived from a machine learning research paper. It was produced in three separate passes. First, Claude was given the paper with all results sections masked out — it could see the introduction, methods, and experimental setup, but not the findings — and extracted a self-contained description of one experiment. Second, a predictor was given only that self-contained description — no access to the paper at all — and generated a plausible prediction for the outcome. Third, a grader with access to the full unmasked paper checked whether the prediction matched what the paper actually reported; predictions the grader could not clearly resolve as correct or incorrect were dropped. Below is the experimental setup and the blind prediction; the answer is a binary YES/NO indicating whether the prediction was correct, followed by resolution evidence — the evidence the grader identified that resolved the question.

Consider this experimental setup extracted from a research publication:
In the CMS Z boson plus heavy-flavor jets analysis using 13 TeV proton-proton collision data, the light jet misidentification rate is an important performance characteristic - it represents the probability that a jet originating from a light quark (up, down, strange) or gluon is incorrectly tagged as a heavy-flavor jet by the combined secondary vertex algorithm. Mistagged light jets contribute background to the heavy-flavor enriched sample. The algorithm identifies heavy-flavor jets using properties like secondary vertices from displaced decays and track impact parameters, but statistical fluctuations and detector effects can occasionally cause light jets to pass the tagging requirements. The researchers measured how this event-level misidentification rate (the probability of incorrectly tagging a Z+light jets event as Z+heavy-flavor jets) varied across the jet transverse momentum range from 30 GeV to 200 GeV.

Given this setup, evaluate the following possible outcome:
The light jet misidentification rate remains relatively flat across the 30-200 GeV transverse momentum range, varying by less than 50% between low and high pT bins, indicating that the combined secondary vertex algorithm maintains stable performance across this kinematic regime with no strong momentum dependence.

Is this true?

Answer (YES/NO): NO